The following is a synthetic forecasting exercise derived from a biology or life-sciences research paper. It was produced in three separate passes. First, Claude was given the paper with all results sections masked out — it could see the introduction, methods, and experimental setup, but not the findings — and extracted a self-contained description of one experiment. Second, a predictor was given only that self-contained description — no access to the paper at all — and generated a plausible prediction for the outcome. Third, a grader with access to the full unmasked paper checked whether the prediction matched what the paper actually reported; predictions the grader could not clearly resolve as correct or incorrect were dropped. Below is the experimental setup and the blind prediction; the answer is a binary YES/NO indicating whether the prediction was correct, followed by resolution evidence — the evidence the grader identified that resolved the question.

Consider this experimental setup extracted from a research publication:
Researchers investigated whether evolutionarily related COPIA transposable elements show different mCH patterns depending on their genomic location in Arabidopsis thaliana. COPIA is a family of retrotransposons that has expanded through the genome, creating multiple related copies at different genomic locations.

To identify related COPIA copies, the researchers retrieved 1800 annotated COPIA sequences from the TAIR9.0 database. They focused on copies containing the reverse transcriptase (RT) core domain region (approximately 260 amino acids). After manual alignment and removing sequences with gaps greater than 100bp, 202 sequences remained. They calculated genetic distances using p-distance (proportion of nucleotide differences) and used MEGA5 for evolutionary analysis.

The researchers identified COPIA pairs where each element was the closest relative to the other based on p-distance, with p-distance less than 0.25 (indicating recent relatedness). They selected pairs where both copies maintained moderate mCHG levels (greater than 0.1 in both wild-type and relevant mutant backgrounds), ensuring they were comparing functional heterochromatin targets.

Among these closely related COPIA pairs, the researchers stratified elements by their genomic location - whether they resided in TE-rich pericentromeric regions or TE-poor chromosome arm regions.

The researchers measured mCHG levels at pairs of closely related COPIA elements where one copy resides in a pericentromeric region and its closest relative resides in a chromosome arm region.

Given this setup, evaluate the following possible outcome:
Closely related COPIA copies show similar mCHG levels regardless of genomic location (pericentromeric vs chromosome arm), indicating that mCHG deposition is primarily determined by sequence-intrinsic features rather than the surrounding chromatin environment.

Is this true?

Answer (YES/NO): NO